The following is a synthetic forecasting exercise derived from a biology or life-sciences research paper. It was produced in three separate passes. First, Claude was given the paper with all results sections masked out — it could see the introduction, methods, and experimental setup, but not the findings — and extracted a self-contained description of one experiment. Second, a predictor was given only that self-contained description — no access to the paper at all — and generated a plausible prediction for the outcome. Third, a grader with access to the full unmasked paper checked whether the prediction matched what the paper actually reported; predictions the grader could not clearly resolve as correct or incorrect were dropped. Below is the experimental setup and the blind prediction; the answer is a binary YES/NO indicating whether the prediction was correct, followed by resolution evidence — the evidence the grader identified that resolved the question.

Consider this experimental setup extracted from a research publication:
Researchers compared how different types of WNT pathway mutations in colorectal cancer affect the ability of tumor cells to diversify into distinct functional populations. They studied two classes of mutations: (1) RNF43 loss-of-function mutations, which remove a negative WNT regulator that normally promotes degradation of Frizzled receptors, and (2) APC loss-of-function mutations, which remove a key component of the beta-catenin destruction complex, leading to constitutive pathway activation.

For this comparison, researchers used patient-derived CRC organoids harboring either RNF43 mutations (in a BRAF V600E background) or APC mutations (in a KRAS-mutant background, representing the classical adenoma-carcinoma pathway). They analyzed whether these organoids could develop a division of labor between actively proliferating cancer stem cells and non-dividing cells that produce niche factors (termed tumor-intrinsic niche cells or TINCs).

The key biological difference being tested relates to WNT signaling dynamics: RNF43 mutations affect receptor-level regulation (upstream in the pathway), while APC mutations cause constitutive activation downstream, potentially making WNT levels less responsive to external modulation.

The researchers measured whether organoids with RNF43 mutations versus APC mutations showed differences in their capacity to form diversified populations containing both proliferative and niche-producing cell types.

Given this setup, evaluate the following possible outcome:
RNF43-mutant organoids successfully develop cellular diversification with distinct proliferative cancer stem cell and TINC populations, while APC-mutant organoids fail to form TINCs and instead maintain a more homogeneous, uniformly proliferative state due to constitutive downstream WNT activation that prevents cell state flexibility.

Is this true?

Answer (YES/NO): YES